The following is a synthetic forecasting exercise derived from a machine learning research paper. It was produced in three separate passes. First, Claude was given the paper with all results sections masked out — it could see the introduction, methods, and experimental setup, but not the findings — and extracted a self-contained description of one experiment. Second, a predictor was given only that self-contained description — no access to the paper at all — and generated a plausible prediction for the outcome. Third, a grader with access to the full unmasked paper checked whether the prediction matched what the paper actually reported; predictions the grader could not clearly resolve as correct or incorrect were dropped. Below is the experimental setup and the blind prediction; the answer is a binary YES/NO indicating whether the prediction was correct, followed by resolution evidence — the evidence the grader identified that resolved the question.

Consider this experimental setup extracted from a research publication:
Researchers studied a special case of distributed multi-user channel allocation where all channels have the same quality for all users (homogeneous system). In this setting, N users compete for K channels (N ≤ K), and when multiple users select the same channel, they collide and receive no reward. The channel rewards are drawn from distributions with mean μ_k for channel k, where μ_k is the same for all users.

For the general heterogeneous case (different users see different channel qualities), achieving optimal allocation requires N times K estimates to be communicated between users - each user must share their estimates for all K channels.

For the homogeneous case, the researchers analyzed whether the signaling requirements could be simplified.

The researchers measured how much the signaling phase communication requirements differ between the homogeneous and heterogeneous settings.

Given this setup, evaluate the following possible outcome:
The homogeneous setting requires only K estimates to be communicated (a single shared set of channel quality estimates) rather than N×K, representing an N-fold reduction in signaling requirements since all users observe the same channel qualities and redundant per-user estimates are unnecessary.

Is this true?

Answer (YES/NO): NO